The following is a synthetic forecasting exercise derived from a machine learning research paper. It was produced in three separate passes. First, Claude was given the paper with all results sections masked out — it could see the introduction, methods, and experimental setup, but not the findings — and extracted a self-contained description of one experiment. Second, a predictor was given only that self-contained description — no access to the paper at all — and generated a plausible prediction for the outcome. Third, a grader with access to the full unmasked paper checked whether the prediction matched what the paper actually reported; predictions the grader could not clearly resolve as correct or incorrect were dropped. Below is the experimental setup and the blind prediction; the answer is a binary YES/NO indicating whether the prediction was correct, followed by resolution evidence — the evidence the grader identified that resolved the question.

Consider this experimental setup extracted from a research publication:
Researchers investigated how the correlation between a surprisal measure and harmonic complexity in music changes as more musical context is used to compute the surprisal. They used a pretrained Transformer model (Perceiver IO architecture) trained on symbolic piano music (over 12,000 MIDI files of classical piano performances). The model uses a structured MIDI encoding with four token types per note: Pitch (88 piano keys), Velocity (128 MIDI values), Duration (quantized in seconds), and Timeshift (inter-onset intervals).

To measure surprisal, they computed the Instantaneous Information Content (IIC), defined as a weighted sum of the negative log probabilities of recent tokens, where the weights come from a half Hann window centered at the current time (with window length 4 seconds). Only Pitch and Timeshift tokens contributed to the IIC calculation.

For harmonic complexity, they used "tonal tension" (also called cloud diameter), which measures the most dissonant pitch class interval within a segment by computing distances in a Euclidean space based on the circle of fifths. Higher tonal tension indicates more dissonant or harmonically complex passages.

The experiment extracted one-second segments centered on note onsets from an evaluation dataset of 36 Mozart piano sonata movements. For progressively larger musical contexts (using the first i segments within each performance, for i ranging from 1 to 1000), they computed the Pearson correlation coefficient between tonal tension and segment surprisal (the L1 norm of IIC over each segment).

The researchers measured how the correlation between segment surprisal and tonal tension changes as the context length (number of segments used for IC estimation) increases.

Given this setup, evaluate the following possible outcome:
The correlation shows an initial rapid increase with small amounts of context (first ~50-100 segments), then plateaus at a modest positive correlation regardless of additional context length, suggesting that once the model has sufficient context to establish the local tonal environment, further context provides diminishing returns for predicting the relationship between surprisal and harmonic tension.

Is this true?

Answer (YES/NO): NO